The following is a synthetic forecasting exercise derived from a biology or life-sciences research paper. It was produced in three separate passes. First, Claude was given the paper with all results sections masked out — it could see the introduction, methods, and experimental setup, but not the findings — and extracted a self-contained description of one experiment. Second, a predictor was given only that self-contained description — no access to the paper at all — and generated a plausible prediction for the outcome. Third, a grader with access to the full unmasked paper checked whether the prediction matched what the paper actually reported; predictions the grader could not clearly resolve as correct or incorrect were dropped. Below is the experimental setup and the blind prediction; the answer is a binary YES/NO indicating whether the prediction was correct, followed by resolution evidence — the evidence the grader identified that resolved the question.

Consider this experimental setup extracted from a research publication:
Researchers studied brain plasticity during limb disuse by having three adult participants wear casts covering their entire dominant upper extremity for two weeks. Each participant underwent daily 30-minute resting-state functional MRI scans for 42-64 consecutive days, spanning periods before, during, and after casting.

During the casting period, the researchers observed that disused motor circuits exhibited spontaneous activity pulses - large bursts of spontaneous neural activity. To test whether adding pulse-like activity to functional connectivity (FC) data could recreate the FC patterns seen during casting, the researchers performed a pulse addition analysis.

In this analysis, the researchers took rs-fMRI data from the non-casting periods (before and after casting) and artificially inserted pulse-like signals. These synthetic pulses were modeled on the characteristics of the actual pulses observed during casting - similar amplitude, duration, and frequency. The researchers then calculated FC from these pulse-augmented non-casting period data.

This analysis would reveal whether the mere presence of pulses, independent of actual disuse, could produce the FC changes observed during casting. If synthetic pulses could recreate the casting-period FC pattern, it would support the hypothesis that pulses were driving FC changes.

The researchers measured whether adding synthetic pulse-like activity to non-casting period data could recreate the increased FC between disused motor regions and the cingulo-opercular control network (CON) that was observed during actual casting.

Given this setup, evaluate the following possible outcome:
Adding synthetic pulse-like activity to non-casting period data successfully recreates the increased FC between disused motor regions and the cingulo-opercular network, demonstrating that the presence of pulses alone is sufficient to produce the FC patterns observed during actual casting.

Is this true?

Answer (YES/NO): YES